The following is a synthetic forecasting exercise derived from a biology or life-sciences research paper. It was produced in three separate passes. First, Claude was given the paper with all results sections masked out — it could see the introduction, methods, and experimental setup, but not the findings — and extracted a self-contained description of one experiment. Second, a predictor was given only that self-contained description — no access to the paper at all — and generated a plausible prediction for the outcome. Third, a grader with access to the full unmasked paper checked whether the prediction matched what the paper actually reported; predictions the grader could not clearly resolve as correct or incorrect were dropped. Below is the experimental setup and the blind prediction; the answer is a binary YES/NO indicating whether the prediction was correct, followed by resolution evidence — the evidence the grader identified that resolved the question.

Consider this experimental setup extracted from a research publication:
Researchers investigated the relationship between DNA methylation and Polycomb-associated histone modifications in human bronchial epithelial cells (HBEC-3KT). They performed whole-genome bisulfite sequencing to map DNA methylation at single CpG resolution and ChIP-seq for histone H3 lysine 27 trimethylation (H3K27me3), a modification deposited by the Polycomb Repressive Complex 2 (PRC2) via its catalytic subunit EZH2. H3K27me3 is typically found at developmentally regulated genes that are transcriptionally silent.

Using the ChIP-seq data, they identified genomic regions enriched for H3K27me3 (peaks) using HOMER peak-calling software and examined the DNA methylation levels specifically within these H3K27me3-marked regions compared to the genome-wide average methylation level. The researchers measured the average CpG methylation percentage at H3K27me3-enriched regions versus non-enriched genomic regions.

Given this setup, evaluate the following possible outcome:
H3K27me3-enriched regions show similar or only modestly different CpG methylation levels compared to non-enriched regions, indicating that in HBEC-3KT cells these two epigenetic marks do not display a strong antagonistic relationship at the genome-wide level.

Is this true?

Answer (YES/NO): NO